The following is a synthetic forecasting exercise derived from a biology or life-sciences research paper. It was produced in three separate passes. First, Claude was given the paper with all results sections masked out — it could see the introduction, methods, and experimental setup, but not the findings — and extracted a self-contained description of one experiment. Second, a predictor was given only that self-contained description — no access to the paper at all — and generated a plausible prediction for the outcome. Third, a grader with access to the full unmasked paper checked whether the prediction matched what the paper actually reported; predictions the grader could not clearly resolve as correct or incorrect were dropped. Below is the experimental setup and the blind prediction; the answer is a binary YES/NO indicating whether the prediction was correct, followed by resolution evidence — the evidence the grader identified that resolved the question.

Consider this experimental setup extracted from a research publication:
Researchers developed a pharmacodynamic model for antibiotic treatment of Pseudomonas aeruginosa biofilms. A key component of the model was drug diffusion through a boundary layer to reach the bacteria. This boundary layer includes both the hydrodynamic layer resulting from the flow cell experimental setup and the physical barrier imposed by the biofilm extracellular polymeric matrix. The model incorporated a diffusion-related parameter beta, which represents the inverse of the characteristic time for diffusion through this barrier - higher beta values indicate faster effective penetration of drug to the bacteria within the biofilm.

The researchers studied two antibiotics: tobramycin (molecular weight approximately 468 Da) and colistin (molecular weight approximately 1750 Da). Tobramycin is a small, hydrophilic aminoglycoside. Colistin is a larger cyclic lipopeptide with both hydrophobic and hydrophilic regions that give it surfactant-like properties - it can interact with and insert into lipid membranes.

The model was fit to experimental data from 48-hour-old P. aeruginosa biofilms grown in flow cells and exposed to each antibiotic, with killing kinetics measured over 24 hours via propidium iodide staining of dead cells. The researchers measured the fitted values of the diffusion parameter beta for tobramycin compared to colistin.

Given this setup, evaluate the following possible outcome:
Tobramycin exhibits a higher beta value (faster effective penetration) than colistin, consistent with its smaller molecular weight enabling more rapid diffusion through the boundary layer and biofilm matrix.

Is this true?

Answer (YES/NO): NO